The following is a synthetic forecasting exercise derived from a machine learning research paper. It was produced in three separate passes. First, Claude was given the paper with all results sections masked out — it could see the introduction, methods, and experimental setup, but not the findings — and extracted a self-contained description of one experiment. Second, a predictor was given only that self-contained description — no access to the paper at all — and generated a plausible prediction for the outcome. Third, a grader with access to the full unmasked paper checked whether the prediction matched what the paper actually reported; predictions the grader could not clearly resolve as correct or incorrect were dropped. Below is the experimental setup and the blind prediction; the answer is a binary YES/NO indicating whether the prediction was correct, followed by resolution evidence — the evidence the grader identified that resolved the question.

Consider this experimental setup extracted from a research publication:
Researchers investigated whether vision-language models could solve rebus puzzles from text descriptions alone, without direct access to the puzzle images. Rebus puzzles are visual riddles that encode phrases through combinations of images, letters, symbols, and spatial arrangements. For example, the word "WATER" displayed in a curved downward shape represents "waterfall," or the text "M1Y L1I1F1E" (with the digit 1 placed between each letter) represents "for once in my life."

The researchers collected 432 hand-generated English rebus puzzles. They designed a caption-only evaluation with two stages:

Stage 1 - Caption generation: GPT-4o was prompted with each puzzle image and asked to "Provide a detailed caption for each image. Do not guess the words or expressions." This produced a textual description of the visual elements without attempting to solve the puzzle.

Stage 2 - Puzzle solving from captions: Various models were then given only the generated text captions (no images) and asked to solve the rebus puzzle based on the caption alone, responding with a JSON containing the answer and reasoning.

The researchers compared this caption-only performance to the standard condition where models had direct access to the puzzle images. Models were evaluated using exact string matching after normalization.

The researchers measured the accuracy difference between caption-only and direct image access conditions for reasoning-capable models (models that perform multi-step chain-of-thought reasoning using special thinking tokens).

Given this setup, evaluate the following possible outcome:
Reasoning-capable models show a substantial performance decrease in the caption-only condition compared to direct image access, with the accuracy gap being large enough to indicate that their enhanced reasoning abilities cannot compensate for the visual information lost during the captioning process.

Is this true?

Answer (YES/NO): YES